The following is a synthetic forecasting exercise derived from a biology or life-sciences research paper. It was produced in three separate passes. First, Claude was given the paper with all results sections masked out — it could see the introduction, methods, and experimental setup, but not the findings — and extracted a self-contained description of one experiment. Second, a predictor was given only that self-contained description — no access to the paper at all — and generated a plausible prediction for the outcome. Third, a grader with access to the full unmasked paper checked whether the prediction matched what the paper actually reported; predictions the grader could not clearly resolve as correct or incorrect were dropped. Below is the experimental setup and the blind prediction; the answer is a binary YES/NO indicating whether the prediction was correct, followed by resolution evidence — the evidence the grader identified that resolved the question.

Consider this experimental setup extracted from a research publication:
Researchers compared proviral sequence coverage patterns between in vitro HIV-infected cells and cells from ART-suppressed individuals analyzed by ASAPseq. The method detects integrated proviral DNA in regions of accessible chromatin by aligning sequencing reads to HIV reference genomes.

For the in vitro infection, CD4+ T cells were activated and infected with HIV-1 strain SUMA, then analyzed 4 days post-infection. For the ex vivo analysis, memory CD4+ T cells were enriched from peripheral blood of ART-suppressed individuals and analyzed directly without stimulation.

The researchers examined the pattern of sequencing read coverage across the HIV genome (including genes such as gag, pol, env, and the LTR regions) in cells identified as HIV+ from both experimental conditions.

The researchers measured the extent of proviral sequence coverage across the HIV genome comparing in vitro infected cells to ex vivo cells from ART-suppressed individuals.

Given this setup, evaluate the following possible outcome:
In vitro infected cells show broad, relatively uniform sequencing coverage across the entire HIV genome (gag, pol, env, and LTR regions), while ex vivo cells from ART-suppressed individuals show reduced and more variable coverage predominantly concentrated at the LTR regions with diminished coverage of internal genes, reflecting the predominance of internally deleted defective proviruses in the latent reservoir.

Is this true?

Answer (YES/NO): NO